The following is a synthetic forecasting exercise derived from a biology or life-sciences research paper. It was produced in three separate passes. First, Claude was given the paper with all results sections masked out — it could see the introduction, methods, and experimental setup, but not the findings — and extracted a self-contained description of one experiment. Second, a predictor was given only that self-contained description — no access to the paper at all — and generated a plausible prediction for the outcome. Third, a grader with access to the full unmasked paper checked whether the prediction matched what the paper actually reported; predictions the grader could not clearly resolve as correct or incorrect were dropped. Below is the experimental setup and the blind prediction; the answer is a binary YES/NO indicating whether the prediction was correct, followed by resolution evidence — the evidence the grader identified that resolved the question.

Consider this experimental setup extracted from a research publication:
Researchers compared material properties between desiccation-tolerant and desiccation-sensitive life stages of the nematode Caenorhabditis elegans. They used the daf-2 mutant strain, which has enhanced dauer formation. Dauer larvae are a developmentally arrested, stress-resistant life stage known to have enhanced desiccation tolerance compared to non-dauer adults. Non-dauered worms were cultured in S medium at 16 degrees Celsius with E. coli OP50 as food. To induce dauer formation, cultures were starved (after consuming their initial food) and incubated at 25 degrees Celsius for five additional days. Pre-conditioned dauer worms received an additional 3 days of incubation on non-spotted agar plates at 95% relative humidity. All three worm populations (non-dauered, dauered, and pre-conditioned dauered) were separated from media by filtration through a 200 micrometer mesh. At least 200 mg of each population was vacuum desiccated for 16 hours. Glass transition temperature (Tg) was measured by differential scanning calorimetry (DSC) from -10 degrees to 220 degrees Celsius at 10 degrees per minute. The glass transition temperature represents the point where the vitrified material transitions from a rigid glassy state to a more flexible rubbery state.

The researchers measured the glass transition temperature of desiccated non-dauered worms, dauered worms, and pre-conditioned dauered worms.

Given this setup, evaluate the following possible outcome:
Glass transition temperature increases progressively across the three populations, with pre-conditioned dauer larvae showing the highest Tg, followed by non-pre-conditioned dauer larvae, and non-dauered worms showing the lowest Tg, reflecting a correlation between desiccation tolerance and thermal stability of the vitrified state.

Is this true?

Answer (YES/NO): YES